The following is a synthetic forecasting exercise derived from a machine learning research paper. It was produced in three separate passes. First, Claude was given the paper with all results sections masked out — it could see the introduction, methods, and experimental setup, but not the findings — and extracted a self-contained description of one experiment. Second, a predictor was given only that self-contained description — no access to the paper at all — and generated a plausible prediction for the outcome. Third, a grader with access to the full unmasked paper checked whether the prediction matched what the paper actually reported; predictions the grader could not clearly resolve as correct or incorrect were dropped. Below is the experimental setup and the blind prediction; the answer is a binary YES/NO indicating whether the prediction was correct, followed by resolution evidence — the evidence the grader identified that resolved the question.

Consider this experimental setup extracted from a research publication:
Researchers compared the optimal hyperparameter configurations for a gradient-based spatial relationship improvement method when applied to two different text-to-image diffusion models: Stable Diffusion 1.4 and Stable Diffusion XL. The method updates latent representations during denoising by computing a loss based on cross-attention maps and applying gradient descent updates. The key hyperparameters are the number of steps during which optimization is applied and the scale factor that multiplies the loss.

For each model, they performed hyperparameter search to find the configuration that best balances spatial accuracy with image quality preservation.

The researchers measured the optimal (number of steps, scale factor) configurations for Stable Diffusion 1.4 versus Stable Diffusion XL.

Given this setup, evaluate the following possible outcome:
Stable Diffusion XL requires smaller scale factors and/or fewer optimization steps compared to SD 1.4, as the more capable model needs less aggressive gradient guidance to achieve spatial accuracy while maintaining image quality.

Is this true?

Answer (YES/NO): NO